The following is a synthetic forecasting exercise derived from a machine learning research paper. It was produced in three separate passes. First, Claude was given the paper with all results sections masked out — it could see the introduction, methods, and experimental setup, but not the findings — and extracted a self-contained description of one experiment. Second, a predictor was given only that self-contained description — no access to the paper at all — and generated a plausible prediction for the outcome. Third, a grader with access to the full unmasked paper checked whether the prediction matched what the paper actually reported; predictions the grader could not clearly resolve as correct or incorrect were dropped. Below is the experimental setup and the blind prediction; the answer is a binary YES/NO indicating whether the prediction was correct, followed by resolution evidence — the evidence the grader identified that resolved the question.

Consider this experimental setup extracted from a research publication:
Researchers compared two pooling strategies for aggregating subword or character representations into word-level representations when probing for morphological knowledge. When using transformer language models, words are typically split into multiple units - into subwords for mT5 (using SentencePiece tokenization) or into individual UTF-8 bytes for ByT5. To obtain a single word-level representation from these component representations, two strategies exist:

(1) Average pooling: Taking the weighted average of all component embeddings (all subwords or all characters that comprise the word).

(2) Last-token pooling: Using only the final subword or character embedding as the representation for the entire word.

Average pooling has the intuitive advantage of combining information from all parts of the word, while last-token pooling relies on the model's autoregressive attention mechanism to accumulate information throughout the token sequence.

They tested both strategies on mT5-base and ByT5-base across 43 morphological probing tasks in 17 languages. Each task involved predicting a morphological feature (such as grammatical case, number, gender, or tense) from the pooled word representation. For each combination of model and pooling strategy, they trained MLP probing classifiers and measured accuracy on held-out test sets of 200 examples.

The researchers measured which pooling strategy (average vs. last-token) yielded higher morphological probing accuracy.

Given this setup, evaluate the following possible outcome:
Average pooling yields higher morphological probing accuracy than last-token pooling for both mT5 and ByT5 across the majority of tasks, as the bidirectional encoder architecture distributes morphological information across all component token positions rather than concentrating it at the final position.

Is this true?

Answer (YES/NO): NO